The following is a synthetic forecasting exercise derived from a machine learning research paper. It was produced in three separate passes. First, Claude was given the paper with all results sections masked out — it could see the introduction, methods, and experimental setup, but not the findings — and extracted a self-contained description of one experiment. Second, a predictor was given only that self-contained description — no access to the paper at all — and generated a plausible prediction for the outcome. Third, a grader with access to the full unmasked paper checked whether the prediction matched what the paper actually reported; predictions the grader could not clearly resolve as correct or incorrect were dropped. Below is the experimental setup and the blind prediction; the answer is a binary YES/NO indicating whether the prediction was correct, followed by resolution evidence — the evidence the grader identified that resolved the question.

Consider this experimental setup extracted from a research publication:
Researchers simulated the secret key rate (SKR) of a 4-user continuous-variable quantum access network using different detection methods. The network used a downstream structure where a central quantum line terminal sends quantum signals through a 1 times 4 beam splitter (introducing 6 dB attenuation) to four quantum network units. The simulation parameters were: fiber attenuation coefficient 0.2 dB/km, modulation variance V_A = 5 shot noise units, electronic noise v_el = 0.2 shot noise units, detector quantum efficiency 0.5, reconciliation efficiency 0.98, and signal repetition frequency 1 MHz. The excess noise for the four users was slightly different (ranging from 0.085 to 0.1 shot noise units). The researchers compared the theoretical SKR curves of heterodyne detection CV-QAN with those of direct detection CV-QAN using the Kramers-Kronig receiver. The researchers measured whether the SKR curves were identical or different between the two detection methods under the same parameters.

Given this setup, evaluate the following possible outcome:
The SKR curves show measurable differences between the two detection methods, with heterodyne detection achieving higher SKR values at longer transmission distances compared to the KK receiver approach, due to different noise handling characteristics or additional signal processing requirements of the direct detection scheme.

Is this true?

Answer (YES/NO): NO